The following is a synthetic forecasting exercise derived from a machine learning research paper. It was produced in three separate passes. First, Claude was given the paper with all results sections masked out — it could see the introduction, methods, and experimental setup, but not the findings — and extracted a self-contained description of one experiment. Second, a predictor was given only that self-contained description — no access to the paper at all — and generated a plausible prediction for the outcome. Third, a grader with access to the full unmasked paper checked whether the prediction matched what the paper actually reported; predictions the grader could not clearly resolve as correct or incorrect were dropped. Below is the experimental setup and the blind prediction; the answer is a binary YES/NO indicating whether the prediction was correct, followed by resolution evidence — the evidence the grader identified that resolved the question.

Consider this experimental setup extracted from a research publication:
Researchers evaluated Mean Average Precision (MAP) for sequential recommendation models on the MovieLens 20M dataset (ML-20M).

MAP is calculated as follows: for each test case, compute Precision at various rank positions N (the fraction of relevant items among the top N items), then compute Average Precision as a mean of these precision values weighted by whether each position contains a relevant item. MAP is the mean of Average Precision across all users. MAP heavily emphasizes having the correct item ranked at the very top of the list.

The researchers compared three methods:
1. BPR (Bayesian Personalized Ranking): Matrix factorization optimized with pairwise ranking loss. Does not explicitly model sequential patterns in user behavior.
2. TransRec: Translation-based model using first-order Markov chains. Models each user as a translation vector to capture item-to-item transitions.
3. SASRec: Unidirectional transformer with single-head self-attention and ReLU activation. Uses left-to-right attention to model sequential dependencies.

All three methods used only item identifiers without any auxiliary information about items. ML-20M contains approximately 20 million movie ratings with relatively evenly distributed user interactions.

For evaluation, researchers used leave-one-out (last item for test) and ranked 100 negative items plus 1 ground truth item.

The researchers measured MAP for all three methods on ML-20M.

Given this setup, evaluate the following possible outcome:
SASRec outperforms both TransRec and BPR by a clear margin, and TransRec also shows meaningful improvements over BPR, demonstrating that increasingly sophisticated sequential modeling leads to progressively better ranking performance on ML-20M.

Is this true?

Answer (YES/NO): NO